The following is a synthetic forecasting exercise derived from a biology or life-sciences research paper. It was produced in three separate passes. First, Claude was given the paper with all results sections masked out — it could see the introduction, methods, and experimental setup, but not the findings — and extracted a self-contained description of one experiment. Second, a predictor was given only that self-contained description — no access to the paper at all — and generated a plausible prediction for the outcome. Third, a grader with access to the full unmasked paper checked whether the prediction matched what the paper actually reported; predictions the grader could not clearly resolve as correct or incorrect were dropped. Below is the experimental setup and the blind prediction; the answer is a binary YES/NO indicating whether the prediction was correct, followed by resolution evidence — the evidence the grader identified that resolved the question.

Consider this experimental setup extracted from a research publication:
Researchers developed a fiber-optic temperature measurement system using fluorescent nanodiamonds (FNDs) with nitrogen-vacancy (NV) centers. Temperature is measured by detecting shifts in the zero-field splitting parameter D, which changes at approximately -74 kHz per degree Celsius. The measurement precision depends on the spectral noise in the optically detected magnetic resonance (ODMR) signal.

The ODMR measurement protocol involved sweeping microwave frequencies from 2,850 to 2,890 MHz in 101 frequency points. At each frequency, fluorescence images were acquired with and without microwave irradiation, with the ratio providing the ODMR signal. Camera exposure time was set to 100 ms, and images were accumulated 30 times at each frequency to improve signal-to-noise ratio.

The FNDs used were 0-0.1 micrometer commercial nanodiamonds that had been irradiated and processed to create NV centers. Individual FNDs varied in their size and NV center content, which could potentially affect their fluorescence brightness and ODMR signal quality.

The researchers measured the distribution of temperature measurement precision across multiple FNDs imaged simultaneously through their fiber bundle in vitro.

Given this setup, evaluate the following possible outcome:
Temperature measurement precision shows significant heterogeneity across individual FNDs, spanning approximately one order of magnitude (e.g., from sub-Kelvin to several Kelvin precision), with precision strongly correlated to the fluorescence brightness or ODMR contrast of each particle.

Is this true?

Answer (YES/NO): NO